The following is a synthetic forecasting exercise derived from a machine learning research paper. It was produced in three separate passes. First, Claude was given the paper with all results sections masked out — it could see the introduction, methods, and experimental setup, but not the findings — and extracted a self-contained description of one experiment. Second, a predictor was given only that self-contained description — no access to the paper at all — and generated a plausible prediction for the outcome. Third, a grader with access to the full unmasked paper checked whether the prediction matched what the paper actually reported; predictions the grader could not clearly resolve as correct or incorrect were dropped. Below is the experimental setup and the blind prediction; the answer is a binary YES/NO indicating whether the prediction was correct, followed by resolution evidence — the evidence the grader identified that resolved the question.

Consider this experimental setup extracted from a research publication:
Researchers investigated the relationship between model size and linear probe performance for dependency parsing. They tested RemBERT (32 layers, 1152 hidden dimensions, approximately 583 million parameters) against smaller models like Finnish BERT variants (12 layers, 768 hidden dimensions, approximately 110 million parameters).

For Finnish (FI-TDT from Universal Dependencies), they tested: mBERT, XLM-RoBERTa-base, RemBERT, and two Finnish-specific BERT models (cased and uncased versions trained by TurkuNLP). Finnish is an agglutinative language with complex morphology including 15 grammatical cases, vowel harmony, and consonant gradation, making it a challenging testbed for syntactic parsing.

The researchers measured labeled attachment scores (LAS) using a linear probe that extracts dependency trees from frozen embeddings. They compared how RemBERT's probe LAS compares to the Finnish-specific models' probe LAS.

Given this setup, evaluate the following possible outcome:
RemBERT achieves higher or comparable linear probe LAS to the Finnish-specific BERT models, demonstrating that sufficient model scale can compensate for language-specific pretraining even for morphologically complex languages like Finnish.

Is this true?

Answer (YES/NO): NO